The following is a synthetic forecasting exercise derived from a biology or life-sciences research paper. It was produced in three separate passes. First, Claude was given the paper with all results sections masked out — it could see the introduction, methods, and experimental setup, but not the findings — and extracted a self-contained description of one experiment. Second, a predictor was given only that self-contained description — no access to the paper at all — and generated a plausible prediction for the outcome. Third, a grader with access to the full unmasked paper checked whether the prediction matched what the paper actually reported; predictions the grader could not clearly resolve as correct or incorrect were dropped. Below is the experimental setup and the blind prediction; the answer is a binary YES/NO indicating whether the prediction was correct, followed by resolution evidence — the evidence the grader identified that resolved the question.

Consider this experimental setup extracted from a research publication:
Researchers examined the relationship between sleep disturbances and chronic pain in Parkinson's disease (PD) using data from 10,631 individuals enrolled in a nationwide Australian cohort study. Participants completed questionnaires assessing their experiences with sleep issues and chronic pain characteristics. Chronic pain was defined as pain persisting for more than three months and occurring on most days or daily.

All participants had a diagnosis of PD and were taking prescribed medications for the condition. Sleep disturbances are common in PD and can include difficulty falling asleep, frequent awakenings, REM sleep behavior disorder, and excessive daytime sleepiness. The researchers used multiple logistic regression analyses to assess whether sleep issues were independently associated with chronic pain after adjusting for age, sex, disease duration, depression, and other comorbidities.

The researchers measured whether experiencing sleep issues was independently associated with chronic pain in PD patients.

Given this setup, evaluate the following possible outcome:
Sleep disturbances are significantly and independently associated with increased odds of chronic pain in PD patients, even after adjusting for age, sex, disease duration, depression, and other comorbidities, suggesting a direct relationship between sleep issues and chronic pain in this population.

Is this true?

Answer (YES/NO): YES